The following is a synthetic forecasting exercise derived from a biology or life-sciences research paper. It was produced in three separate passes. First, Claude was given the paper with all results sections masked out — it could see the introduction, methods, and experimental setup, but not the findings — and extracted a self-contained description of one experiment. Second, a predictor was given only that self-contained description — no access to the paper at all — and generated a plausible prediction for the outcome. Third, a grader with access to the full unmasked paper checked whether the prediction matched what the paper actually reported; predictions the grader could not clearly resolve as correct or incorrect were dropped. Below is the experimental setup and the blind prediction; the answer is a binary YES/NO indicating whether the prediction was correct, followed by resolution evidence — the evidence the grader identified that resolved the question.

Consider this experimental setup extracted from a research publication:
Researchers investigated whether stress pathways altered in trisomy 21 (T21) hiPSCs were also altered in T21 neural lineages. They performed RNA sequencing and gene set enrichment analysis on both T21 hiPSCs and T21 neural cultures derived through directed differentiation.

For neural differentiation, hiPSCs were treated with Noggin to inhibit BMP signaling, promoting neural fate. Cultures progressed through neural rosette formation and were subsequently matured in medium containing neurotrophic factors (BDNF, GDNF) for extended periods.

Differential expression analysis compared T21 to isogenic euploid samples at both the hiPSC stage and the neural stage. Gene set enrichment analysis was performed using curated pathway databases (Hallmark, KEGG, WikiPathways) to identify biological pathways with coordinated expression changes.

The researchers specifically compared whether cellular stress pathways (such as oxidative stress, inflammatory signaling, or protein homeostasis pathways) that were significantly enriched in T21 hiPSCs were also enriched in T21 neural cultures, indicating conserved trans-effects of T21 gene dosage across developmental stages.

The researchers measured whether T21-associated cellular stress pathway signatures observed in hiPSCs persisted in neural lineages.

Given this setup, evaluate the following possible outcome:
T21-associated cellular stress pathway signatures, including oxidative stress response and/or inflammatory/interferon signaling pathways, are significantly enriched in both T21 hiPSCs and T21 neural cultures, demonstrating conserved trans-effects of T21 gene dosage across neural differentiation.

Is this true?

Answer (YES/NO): YES